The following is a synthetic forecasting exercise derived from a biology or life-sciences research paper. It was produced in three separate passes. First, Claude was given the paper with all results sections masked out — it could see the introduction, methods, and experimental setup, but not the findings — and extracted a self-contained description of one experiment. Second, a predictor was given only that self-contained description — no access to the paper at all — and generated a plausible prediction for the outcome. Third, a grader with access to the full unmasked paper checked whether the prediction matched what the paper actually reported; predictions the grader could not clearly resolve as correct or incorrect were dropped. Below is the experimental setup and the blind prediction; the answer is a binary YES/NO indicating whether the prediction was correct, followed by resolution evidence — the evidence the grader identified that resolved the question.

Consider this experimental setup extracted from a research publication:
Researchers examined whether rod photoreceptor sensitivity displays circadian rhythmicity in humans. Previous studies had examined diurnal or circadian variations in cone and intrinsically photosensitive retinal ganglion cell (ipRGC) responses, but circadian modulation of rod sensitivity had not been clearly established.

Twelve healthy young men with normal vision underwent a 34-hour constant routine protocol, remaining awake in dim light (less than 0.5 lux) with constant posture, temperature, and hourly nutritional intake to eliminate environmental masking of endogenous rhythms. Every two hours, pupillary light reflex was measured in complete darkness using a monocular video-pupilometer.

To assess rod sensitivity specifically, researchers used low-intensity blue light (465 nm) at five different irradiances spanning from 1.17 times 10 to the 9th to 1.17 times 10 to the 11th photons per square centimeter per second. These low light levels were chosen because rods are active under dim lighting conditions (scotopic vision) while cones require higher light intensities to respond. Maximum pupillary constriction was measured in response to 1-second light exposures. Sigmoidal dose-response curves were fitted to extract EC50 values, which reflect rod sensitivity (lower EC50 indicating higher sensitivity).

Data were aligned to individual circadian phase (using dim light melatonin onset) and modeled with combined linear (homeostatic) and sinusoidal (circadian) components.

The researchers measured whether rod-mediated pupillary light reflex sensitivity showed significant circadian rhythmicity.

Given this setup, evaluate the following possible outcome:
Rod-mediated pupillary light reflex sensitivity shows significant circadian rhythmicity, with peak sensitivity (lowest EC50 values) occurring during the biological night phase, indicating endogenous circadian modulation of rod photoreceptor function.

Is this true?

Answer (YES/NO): NO